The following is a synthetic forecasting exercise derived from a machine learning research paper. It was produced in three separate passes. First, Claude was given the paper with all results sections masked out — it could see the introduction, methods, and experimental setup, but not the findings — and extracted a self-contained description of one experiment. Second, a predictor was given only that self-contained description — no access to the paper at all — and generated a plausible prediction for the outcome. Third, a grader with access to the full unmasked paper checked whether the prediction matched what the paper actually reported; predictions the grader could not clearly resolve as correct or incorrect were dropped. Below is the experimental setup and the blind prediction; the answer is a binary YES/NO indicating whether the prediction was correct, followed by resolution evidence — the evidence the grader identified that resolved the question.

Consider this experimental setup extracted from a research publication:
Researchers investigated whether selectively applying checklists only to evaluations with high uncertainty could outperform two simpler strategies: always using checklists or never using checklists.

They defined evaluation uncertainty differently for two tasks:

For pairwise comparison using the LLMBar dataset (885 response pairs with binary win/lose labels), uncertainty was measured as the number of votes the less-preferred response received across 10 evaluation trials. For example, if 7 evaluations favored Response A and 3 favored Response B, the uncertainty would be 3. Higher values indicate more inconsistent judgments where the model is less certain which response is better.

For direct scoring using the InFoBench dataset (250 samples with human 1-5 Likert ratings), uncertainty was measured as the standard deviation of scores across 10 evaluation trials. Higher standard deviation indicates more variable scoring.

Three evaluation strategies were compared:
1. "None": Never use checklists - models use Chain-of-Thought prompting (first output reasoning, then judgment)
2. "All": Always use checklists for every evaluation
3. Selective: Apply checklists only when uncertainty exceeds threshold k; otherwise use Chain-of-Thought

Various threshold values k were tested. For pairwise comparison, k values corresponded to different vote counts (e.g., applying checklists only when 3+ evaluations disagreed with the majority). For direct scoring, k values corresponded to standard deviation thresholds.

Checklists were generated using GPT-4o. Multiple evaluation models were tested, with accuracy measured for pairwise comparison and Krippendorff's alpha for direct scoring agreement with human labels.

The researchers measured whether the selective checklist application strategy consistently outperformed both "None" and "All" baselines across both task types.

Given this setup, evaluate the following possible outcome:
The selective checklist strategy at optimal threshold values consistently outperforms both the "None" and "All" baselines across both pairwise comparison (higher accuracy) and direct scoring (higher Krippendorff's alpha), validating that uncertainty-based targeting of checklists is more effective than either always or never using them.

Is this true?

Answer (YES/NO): NO